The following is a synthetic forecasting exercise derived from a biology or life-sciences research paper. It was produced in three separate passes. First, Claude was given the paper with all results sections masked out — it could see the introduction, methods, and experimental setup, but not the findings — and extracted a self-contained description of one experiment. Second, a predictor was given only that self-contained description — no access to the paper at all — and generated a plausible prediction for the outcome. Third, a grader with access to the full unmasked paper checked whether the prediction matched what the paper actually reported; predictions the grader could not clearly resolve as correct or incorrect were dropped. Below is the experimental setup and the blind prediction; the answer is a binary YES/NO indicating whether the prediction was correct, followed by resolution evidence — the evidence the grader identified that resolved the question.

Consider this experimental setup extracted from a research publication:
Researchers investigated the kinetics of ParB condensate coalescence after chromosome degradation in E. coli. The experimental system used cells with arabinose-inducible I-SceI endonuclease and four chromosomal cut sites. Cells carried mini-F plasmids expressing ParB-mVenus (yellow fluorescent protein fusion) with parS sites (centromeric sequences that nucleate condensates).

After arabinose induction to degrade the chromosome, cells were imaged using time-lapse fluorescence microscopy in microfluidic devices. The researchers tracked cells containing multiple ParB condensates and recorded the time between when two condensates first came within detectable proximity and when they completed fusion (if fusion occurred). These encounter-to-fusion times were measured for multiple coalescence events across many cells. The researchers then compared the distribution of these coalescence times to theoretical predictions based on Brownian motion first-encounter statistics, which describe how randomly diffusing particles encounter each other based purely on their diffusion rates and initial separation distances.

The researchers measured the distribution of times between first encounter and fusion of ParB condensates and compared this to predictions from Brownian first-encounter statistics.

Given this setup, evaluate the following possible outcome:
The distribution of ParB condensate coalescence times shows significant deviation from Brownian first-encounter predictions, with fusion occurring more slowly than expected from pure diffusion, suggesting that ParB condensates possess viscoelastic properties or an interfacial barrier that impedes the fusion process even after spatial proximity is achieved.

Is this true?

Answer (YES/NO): NO